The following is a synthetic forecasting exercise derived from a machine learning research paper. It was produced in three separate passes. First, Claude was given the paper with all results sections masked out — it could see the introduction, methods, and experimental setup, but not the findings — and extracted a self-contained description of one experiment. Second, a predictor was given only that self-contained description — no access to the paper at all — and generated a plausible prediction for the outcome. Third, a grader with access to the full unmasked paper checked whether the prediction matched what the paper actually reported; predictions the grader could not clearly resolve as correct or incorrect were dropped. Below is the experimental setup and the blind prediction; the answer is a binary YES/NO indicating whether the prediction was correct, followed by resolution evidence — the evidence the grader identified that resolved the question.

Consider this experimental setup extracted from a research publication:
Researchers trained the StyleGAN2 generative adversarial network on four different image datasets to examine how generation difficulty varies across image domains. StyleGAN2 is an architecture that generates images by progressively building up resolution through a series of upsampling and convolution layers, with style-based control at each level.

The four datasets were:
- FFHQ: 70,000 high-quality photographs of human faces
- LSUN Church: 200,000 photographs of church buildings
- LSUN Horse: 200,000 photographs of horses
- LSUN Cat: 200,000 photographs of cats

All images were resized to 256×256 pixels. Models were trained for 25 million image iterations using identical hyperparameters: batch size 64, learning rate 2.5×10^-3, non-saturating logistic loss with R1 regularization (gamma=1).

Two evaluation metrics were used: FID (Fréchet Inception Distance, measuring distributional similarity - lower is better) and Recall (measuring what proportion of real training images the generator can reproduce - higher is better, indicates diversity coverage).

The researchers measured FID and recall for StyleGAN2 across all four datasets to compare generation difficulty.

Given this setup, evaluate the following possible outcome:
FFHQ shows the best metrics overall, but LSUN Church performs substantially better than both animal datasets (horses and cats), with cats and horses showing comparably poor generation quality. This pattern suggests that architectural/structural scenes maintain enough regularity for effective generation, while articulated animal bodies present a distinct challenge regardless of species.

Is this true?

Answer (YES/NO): NO